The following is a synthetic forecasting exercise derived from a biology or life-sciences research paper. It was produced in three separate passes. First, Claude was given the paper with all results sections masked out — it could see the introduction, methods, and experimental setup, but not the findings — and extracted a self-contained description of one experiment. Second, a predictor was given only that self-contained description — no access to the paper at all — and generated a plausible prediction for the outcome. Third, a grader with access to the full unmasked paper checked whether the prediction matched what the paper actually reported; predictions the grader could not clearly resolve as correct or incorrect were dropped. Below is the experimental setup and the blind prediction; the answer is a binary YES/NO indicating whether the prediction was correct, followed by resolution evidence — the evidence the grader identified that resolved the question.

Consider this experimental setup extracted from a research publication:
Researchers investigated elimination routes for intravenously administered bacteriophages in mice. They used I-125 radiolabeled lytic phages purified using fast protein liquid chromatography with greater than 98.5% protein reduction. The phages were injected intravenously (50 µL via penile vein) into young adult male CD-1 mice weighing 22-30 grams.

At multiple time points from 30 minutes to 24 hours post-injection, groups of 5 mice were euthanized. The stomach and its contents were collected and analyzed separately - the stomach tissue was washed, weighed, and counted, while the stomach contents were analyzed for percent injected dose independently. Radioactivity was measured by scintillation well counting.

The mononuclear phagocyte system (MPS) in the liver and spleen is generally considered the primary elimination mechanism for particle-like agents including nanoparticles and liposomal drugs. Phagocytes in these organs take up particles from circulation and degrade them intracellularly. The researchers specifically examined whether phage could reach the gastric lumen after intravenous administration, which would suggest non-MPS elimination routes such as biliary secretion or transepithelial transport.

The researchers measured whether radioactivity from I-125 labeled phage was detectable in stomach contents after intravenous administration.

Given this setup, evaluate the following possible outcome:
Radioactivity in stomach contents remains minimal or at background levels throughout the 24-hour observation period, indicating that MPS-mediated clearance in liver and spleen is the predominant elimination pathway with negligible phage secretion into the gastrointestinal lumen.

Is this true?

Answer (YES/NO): NO